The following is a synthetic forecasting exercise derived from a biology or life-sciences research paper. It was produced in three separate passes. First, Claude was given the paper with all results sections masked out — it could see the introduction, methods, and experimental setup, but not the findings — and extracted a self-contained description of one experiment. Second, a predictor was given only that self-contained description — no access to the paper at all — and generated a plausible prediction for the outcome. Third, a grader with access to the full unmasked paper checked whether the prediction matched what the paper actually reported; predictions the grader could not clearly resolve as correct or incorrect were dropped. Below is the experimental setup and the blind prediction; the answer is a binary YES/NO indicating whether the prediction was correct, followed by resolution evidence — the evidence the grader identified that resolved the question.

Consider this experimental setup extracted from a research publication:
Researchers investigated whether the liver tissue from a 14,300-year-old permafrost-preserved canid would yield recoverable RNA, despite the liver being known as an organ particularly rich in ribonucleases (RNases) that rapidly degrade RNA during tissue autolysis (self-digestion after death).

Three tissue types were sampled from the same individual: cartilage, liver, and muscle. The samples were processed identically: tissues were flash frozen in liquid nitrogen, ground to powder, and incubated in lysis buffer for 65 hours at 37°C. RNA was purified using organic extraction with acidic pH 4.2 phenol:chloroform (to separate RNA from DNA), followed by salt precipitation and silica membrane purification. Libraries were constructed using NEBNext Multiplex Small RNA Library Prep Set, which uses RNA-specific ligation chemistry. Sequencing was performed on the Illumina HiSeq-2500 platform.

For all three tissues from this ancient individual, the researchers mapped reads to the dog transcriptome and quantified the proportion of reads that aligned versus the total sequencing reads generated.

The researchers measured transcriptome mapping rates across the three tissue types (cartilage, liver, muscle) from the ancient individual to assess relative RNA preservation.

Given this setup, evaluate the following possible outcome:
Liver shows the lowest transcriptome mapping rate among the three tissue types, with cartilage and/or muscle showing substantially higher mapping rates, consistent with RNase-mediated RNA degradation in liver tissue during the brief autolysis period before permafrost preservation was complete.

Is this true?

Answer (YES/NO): NO